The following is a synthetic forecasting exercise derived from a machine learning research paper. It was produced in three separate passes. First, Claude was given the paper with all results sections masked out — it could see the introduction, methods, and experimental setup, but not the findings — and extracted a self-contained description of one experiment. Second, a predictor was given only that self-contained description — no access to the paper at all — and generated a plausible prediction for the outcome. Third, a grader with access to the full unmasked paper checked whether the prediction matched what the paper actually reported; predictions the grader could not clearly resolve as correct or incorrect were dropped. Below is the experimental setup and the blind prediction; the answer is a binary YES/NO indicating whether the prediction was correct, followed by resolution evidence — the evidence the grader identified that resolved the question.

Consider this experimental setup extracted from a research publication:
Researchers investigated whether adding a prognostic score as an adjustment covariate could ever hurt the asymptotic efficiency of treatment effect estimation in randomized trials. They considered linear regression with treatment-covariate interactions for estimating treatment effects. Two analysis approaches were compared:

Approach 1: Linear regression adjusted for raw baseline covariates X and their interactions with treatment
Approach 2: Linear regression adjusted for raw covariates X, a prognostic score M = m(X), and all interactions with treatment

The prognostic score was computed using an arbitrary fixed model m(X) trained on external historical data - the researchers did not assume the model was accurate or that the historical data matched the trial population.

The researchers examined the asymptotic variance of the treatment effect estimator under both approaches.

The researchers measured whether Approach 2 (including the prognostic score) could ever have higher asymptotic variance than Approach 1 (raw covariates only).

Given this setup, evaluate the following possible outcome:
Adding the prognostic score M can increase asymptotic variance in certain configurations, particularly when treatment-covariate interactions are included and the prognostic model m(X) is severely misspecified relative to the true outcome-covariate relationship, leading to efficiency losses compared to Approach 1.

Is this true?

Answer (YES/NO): NO